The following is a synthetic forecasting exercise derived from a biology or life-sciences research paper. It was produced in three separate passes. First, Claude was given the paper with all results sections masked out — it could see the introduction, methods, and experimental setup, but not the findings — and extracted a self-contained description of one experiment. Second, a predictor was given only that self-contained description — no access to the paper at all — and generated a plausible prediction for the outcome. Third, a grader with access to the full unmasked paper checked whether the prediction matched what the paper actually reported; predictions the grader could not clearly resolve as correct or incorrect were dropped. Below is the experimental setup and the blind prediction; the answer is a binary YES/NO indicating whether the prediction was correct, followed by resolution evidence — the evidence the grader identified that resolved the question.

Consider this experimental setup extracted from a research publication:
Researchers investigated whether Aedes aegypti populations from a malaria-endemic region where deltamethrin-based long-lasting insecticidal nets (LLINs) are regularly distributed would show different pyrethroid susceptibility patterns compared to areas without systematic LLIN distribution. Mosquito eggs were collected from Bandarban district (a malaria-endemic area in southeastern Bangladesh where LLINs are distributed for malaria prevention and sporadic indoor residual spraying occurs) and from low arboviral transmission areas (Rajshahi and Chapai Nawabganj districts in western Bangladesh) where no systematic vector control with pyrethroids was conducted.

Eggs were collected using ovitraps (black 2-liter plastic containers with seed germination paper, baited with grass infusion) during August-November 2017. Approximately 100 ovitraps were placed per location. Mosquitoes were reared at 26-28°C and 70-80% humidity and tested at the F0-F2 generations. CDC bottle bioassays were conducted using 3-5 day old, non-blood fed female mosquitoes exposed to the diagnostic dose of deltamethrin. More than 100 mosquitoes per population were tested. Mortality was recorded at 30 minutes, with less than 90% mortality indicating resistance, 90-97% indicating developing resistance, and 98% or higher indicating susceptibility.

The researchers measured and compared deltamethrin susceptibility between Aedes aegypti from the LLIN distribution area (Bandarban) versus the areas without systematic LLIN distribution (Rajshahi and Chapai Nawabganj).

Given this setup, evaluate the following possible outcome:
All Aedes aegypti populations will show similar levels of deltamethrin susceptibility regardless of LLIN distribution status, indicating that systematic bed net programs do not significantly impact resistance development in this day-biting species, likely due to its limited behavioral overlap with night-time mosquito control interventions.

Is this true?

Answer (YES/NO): NO